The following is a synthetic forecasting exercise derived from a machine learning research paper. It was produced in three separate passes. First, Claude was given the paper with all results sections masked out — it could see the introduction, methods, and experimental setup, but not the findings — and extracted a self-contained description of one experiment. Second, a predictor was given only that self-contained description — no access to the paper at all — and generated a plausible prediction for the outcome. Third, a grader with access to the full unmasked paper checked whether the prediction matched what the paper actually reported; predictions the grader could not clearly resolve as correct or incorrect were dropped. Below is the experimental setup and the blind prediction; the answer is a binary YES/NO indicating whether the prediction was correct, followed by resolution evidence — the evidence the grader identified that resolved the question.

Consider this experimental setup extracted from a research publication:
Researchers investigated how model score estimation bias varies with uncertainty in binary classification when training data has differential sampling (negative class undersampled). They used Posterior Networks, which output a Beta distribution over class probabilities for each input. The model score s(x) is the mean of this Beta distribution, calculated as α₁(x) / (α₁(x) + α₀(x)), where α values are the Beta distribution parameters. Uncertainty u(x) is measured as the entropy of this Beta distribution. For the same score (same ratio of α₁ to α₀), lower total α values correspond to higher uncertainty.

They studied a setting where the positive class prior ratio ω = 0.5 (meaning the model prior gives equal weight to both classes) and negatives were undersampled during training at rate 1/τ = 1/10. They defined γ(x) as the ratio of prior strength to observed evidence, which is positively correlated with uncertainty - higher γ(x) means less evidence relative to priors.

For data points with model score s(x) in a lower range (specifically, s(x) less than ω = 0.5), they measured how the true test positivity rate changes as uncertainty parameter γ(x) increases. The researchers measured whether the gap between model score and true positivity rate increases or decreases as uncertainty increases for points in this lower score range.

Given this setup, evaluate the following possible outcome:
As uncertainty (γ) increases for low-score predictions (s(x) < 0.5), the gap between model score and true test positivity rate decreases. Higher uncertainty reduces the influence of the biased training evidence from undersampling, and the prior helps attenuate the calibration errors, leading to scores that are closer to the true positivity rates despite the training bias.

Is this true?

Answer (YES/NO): NO